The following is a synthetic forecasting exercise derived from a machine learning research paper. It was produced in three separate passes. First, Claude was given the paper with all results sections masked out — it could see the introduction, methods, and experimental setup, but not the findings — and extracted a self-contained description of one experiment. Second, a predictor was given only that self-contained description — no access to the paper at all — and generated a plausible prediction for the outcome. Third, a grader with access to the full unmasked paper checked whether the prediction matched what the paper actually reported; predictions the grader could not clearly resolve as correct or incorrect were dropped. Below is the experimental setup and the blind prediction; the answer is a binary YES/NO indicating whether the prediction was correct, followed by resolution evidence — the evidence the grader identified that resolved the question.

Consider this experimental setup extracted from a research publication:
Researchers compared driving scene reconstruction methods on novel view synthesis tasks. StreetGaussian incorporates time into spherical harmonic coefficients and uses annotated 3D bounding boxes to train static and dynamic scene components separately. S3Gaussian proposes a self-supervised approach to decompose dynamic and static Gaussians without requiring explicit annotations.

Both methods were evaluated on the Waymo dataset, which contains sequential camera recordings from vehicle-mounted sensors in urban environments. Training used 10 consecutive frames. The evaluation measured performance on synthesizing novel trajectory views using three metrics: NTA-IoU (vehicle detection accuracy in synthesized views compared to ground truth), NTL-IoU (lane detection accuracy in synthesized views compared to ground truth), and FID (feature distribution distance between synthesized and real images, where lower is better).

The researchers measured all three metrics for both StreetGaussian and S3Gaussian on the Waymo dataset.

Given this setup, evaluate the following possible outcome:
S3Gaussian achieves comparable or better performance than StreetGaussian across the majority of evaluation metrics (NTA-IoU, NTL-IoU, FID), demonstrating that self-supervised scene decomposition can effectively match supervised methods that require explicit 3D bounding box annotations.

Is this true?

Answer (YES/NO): NO